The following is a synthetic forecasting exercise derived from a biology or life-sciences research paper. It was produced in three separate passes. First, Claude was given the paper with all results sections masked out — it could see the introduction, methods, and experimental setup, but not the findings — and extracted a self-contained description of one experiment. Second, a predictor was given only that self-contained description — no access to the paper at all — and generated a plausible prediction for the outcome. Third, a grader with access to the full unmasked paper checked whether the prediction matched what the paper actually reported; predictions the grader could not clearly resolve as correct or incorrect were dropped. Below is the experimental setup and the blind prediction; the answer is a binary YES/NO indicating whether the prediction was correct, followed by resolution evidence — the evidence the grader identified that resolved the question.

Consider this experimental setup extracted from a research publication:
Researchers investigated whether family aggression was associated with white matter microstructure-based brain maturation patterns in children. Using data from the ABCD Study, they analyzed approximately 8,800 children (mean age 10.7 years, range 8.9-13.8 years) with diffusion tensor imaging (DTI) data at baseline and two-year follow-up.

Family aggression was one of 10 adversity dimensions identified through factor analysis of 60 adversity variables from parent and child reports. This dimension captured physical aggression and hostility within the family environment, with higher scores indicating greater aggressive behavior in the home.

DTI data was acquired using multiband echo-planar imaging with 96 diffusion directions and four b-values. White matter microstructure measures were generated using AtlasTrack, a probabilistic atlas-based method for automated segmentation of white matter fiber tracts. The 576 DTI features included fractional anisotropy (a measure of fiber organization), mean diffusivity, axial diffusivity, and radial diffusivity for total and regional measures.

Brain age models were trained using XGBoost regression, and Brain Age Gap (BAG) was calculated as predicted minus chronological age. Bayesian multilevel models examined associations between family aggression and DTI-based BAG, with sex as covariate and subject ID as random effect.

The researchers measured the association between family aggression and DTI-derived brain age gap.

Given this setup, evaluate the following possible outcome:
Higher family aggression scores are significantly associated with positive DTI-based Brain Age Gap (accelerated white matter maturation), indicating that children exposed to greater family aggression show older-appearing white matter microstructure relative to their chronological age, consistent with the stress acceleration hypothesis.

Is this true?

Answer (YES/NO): NO